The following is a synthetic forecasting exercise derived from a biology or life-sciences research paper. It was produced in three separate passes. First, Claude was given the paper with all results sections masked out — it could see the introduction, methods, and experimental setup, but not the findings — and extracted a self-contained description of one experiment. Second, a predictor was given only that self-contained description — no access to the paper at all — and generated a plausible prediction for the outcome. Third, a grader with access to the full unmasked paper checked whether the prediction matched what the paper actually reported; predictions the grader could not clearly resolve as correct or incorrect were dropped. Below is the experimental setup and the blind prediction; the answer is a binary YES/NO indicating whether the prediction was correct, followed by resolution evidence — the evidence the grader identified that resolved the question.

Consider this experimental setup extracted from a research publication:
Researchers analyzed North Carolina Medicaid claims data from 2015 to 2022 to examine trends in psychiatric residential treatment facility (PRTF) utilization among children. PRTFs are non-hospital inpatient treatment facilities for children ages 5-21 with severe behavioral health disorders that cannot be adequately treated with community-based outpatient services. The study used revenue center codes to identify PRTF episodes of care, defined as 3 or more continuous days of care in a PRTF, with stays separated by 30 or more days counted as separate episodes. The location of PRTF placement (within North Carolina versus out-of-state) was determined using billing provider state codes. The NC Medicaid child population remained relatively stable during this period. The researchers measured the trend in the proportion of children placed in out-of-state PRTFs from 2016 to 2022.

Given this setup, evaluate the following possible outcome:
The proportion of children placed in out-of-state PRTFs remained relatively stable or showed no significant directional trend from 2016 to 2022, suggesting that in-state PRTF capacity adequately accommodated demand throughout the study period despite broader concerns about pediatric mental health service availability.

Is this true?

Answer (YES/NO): NO